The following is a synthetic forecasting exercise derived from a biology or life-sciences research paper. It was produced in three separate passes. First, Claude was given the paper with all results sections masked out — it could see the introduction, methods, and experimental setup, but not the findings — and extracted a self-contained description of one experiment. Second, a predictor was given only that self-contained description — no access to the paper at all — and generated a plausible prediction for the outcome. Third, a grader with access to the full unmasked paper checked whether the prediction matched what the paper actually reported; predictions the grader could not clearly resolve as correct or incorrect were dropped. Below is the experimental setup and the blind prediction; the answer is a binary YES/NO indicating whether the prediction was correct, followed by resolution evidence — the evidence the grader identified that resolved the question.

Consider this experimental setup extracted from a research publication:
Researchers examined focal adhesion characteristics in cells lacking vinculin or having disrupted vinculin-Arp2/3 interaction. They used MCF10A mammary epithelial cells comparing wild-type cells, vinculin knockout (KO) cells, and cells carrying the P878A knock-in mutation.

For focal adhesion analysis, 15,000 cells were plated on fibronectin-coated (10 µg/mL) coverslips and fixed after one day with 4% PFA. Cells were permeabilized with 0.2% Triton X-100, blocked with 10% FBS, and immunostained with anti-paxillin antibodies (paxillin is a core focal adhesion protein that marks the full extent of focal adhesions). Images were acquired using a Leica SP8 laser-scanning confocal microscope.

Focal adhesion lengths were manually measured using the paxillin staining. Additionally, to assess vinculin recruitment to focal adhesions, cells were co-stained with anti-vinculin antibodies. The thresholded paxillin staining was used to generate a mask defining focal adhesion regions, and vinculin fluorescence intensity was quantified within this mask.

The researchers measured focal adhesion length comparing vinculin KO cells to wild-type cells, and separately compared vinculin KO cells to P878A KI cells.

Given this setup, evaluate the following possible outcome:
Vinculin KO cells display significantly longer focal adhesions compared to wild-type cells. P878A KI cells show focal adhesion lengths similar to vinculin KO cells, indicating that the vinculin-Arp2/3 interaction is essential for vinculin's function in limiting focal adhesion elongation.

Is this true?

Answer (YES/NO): NO